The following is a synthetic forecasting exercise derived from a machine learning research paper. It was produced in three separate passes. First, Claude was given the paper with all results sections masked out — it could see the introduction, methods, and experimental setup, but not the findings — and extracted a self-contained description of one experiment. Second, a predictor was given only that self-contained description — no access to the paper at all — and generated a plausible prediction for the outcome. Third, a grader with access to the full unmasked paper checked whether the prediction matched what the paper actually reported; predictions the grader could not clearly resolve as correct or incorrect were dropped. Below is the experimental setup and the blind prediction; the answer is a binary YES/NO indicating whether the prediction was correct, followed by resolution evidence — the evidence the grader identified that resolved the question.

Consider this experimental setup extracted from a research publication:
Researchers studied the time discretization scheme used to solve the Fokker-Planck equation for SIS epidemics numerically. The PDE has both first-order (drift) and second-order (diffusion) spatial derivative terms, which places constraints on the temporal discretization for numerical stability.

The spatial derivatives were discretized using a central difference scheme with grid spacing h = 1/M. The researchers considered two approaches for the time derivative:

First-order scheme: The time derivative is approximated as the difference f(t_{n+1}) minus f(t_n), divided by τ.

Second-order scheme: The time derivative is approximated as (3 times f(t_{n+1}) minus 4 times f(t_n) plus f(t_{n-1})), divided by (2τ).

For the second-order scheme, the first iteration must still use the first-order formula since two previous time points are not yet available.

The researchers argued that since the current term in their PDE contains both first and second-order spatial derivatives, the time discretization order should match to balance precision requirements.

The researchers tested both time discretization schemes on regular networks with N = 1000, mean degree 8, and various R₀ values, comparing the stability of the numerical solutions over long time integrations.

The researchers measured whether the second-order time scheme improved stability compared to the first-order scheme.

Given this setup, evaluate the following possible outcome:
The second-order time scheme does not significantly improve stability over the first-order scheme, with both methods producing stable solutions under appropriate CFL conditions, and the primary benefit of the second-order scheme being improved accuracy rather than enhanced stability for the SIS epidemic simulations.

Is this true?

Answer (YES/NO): NO